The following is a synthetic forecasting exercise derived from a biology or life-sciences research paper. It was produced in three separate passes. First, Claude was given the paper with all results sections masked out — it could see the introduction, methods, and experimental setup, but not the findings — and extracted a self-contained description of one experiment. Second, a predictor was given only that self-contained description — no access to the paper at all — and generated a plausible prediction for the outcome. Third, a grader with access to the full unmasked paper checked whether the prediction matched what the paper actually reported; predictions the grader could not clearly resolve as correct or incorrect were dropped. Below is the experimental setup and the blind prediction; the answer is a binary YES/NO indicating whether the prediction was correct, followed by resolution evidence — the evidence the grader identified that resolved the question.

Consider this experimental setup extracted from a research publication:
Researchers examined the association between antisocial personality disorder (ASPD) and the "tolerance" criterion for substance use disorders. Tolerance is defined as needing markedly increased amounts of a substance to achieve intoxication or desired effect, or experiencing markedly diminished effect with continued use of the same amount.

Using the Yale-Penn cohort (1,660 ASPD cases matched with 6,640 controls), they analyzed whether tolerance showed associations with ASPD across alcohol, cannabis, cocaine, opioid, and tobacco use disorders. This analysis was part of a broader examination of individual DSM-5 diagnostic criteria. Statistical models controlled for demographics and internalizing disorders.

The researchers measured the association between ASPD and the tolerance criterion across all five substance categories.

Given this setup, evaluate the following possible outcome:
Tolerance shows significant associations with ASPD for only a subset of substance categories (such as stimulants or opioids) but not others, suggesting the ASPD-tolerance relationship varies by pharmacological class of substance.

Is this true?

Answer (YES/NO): NO